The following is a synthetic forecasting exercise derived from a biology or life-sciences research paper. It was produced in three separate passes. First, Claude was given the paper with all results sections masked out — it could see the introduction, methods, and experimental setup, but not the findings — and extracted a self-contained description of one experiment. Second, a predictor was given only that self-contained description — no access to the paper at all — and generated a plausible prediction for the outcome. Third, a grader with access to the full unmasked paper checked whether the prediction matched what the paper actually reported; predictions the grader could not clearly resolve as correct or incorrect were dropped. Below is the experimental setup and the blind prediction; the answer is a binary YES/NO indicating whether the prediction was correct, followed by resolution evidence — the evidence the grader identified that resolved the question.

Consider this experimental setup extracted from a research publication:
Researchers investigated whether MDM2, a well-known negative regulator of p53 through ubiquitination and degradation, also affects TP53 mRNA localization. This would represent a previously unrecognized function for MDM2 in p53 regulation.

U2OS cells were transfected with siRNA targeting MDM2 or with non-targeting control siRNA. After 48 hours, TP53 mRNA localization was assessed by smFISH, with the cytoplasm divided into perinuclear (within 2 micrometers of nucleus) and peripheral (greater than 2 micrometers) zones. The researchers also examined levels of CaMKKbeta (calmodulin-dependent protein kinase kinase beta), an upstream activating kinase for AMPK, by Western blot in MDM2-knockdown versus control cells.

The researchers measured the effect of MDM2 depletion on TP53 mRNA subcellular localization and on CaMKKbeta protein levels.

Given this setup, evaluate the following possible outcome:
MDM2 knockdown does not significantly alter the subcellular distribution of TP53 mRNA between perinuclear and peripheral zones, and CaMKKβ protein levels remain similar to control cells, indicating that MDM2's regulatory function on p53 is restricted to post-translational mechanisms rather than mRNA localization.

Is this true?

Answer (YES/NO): NO